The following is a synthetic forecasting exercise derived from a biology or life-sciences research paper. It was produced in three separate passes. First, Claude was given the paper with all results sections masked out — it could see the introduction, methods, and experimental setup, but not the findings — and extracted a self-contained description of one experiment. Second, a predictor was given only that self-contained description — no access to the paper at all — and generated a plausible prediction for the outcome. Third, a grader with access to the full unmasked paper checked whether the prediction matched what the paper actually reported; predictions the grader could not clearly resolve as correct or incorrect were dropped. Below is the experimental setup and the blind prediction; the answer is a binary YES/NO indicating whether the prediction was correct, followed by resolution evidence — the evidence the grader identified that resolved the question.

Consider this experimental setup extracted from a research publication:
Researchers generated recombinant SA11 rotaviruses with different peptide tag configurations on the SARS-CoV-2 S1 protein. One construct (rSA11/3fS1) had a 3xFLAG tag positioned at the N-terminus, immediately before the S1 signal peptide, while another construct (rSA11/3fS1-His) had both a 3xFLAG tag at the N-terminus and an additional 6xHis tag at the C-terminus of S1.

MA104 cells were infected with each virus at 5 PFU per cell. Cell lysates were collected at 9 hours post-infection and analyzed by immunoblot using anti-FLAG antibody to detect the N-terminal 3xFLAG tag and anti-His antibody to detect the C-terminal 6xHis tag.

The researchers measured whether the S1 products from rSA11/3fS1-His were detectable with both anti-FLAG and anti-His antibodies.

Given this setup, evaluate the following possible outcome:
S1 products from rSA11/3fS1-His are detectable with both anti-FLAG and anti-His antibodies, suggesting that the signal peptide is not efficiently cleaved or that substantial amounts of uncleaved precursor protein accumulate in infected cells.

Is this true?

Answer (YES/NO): YES